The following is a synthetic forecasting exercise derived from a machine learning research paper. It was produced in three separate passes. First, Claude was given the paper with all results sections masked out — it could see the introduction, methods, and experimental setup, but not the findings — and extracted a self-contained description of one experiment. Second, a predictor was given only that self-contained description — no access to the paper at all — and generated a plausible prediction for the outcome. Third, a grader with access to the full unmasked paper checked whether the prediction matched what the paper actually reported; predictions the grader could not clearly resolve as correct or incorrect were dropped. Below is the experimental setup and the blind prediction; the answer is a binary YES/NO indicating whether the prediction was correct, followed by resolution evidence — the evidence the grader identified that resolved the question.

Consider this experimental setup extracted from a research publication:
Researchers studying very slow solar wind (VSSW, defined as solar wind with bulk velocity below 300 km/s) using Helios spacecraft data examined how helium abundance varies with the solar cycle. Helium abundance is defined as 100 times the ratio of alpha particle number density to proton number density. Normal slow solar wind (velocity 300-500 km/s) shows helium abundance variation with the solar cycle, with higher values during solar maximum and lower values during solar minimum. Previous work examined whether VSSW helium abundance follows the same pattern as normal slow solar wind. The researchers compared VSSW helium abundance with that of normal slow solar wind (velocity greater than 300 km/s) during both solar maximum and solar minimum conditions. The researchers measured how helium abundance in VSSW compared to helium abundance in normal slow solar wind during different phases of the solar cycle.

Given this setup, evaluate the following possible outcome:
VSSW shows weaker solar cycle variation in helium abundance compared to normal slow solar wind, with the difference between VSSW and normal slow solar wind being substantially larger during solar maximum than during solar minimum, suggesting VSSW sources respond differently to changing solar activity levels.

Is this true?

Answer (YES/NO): NO